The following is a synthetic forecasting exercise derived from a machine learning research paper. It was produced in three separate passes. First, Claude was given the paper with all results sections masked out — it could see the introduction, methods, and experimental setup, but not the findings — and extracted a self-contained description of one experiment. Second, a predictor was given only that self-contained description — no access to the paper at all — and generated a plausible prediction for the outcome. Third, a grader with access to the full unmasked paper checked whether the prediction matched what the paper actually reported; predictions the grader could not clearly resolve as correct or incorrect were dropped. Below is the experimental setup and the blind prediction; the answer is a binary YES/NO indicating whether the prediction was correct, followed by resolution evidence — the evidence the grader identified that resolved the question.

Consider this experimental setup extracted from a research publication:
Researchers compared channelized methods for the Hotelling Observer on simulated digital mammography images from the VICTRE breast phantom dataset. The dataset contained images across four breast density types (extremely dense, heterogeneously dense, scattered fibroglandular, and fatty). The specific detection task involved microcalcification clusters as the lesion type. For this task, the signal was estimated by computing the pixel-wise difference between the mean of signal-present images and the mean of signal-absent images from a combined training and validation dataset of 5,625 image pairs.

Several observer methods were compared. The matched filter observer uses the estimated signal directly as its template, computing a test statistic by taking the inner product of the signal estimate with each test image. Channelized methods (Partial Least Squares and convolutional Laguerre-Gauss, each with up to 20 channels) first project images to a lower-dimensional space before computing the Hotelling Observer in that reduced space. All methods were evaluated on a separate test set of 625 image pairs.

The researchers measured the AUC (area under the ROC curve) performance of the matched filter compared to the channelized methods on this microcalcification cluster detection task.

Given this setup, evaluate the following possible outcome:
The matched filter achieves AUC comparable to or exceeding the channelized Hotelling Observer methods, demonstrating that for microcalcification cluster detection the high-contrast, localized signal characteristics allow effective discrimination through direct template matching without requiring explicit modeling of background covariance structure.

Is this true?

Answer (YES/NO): NO